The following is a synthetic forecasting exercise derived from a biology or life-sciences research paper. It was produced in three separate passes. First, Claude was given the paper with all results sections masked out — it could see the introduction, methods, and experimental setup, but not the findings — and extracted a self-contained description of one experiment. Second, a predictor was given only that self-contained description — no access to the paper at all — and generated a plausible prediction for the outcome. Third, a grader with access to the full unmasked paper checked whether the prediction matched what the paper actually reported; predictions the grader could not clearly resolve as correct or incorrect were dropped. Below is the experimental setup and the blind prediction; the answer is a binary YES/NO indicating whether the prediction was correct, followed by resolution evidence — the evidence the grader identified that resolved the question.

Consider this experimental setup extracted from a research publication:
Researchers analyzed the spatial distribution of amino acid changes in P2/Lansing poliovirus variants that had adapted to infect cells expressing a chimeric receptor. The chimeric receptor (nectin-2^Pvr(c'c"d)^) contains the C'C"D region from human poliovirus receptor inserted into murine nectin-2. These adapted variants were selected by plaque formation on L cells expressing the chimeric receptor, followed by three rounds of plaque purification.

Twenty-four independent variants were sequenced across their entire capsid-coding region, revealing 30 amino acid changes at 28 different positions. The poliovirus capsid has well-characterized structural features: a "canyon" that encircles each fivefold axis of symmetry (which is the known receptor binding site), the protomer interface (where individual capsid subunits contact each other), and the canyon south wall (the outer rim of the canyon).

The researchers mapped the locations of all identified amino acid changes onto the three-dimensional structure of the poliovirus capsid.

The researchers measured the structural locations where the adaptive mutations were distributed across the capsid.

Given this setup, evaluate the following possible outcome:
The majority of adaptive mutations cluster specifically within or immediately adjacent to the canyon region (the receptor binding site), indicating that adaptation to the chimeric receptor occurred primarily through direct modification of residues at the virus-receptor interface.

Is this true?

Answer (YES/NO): NO